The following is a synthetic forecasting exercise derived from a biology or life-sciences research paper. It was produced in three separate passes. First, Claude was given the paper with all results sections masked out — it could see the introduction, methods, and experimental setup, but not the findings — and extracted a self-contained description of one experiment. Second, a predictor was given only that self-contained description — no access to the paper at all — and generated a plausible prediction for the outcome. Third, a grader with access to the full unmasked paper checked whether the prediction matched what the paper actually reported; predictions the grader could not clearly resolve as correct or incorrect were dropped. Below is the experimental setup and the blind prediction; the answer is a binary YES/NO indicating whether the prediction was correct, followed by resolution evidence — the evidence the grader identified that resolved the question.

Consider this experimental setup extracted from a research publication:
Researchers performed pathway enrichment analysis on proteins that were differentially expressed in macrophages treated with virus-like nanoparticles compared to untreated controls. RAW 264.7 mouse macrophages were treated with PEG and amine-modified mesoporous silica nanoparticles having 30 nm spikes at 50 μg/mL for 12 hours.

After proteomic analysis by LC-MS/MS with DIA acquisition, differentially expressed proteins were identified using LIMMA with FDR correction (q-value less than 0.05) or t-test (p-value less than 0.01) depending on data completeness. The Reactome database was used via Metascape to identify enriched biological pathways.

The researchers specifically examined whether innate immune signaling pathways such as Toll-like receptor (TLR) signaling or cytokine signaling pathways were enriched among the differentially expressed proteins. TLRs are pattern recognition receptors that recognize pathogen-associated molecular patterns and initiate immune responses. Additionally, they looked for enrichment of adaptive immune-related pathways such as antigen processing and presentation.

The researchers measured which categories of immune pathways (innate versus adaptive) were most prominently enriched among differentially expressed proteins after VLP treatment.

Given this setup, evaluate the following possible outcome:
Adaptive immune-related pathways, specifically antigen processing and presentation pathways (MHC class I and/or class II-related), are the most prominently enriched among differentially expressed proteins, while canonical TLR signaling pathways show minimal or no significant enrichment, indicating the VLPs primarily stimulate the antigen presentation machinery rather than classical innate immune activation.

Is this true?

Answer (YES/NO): NO